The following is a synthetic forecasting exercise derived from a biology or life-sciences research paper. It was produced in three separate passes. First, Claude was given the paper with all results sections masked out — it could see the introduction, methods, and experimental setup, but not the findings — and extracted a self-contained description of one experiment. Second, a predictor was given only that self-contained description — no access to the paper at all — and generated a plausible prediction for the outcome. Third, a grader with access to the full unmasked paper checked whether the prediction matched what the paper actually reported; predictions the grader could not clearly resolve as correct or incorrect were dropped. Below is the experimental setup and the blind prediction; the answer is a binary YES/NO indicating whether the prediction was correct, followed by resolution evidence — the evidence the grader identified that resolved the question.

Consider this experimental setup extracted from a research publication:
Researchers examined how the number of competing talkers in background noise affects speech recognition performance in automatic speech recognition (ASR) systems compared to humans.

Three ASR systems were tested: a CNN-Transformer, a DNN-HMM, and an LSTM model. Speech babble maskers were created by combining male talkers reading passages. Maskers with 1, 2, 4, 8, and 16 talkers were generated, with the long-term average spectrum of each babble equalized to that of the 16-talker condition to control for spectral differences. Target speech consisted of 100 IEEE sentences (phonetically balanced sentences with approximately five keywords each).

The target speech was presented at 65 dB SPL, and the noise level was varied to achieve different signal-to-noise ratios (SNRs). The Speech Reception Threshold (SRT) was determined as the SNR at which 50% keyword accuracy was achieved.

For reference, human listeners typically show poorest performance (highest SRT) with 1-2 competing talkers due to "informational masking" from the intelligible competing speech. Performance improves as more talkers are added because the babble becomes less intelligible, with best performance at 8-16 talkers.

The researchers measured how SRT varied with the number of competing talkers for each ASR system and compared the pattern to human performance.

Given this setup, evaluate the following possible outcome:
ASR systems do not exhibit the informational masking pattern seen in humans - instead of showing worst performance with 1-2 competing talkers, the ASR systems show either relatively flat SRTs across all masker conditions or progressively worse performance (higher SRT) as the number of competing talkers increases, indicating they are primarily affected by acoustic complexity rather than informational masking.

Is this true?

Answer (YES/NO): NO